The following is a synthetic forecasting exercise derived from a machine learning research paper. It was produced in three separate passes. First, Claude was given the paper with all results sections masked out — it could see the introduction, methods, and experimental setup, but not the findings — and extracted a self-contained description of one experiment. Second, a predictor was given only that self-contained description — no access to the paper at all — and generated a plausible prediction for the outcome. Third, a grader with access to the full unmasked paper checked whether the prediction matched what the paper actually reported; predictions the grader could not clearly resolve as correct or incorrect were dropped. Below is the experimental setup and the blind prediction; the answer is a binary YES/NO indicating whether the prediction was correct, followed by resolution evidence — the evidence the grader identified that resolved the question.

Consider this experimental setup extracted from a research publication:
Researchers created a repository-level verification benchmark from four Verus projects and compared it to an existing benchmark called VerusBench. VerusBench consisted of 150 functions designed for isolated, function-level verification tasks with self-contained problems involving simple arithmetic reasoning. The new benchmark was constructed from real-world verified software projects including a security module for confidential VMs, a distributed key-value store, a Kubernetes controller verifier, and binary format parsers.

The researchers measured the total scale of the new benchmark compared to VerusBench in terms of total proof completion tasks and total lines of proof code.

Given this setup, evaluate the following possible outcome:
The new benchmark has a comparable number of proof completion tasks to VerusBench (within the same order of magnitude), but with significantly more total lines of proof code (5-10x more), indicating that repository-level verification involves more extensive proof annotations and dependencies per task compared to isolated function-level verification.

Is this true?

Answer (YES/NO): NO